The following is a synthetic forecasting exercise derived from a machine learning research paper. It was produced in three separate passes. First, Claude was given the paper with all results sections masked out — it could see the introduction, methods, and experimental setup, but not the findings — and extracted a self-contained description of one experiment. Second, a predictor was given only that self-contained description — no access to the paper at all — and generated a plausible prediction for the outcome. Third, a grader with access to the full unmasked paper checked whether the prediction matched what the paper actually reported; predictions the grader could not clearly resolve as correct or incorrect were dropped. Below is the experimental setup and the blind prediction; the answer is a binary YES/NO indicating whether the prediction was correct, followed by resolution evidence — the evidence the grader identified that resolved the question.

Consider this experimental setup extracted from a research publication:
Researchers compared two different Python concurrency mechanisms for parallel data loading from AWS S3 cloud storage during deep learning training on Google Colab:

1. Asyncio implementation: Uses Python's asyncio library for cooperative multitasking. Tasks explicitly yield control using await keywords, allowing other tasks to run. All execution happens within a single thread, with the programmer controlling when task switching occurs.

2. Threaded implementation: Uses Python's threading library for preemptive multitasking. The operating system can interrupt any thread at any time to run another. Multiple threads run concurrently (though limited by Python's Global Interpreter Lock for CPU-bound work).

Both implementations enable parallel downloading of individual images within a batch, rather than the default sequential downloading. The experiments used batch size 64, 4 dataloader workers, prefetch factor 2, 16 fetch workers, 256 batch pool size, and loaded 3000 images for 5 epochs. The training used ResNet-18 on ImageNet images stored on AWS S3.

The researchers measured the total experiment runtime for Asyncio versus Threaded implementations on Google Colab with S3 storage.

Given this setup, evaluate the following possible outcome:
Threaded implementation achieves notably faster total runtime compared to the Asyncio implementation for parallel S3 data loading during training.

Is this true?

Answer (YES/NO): NO